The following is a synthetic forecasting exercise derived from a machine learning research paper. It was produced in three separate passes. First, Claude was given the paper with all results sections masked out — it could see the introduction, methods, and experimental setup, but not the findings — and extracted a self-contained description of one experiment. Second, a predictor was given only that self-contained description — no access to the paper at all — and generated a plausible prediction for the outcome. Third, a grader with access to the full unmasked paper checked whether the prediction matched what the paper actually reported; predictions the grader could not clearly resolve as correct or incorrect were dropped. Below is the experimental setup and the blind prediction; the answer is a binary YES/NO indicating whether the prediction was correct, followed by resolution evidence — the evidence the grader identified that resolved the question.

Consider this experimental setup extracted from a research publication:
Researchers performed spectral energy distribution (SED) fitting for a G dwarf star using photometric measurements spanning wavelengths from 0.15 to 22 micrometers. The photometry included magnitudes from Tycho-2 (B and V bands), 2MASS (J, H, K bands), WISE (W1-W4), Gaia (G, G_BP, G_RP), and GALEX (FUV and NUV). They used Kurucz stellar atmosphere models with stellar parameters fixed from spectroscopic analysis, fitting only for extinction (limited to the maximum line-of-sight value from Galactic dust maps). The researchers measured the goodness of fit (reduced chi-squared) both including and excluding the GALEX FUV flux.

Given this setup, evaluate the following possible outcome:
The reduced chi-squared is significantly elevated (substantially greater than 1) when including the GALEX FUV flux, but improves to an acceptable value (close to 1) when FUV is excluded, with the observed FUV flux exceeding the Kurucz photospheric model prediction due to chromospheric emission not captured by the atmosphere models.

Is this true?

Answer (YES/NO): NO